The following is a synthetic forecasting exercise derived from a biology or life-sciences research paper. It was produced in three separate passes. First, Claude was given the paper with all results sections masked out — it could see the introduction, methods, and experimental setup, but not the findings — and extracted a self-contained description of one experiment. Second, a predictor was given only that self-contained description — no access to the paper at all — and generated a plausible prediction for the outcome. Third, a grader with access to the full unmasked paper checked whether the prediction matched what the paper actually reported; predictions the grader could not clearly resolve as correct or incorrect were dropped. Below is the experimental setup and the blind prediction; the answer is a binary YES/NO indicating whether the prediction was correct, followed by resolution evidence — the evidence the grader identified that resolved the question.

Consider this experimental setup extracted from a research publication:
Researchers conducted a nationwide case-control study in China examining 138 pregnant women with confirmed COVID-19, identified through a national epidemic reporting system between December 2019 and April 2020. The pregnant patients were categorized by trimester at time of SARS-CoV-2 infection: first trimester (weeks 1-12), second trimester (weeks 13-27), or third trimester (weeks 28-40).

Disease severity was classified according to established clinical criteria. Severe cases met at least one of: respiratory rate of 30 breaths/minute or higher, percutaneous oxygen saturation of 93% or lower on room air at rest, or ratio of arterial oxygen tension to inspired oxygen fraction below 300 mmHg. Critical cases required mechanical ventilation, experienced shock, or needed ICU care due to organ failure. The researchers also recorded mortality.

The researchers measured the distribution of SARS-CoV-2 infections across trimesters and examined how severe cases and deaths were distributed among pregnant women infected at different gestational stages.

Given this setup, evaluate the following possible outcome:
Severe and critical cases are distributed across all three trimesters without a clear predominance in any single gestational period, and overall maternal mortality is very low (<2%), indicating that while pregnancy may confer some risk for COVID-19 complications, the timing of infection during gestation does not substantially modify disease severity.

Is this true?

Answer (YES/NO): NO